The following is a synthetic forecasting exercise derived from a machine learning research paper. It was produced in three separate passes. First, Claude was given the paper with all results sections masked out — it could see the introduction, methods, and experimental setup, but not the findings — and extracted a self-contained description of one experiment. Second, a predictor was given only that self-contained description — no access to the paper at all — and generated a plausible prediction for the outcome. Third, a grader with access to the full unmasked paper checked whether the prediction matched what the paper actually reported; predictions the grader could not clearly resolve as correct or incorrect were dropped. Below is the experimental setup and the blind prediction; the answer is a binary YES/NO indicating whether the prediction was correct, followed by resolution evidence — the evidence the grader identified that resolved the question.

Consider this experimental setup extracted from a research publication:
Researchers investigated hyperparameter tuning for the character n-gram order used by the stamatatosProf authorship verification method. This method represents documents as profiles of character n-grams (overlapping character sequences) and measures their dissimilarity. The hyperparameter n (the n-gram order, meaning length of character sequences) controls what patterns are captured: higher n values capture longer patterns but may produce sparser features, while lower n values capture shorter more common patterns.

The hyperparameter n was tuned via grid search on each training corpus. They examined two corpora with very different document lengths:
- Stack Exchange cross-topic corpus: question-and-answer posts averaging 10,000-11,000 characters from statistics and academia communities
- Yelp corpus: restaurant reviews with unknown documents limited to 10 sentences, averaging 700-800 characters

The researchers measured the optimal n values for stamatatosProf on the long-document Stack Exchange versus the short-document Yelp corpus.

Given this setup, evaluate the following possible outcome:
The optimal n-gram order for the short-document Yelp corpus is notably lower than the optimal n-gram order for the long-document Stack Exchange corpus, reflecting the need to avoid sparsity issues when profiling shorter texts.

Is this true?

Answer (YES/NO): NO